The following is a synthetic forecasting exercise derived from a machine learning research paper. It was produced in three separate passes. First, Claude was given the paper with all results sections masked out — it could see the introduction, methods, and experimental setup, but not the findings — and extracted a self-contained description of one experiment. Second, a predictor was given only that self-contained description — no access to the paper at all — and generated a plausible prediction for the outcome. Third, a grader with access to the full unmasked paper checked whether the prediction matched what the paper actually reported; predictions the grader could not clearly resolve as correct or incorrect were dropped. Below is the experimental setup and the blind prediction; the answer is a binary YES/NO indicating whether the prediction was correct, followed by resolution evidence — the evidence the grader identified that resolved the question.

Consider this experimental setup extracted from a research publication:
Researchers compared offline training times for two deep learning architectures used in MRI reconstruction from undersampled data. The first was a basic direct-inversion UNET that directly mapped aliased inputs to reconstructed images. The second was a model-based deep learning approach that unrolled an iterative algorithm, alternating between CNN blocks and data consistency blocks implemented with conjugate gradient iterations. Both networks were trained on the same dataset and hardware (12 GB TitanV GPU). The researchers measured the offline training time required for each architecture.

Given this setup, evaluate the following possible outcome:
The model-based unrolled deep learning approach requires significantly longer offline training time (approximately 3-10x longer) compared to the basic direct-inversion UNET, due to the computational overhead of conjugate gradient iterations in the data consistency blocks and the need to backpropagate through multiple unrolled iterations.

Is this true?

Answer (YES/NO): YES